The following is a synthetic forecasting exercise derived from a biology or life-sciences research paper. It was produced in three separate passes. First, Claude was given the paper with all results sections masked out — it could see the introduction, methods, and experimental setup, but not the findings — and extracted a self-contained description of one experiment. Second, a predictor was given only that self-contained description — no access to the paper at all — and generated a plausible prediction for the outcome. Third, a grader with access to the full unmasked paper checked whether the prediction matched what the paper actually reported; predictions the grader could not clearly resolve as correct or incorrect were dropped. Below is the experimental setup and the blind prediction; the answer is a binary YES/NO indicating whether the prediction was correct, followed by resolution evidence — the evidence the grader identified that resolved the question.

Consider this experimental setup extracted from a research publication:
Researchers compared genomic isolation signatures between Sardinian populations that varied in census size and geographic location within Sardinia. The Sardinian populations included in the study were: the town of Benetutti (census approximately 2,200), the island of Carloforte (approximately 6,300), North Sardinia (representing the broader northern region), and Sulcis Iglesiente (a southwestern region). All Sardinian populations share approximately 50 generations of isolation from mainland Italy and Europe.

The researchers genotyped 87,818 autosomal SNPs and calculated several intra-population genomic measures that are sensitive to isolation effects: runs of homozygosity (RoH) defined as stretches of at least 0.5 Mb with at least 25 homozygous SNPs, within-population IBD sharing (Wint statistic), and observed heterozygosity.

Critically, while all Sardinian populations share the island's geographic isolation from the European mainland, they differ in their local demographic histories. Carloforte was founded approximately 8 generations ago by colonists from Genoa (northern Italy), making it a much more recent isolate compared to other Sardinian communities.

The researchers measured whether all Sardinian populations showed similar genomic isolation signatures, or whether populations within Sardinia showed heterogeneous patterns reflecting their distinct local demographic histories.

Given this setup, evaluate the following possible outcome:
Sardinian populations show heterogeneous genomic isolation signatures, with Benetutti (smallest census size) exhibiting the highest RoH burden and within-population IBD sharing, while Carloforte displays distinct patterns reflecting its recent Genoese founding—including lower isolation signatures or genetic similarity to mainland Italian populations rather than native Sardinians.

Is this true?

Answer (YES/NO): NO